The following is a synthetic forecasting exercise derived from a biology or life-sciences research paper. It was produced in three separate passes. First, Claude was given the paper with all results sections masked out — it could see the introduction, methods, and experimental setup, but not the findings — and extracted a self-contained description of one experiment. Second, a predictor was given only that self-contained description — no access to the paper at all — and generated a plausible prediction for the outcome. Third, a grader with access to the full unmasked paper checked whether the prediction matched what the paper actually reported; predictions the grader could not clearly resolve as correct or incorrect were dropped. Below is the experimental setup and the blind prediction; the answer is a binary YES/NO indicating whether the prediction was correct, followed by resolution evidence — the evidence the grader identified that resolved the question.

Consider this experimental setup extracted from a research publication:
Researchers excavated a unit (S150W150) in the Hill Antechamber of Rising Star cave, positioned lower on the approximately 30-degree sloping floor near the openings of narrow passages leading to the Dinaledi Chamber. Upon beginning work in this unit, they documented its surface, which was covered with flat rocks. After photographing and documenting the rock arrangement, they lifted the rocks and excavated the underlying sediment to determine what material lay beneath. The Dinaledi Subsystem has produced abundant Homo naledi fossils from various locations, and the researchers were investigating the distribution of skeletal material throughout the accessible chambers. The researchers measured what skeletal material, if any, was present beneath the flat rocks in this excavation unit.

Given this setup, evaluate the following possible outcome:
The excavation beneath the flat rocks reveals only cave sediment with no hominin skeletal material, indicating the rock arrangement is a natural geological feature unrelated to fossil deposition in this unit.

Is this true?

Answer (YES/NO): NO